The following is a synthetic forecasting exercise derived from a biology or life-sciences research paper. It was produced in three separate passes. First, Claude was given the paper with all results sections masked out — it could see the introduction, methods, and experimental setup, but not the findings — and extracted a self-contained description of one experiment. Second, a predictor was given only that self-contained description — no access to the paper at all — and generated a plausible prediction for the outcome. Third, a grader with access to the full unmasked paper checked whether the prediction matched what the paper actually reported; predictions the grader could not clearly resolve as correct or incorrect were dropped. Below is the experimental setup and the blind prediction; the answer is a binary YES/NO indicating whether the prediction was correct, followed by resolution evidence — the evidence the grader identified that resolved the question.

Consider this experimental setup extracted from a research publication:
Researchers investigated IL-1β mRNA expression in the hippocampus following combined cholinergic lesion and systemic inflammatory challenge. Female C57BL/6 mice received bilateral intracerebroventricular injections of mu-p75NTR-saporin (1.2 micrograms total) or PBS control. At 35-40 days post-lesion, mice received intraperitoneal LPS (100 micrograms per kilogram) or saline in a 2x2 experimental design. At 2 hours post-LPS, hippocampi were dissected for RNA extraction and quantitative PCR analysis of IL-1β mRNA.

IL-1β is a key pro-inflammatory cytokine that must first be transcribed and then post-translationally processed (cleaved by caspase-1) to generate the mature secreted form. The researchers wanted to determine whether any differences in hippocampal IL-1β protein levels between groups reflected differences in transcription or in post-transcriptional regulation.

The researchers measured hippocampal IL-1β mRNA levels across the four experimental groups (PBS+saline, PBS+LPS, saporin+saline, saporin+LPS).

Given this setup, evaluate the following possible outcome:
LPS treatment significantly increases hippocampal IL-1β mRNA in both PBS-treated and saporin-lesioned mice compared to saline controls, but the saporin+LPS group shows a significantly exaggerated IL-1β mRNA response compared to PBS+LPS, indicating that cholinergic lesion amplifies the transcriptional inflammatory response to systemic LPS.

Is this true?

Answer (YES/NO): YES